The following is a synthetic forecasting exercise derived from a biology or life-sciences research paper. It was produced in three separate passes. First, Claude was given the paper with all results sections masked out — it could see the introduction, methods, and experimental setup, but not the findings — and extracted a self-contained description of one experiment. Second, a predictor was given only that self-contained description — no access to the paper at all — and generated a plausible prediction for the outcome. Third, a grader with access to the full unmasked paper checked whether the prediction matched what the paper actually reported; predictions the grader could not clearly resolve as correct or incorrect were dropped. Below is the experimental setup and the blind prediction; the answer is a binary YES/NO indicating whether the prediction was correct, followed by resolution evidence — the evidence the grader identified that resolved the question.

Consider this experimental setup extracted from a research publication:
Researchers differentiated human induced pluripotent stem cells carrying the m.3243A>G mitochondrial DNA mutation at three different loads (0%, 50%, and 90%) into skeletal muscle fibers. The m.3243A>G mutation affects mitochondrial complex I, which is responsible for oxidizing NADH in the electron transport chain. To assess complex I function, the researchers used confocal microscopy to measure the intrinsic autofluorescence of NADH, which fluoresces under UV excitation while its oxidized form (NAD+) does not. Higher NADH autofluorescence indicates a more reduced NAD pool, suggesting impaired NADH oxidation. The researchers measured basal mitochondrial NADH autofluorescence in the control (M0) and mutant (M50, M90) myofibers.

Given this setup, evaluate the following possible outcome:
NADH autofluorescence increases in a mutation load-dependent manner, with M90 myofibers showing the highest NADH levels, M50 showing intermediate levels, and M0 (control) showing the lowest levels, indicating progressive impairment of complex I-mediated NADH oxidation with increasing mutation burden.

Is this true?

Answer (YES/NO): YES